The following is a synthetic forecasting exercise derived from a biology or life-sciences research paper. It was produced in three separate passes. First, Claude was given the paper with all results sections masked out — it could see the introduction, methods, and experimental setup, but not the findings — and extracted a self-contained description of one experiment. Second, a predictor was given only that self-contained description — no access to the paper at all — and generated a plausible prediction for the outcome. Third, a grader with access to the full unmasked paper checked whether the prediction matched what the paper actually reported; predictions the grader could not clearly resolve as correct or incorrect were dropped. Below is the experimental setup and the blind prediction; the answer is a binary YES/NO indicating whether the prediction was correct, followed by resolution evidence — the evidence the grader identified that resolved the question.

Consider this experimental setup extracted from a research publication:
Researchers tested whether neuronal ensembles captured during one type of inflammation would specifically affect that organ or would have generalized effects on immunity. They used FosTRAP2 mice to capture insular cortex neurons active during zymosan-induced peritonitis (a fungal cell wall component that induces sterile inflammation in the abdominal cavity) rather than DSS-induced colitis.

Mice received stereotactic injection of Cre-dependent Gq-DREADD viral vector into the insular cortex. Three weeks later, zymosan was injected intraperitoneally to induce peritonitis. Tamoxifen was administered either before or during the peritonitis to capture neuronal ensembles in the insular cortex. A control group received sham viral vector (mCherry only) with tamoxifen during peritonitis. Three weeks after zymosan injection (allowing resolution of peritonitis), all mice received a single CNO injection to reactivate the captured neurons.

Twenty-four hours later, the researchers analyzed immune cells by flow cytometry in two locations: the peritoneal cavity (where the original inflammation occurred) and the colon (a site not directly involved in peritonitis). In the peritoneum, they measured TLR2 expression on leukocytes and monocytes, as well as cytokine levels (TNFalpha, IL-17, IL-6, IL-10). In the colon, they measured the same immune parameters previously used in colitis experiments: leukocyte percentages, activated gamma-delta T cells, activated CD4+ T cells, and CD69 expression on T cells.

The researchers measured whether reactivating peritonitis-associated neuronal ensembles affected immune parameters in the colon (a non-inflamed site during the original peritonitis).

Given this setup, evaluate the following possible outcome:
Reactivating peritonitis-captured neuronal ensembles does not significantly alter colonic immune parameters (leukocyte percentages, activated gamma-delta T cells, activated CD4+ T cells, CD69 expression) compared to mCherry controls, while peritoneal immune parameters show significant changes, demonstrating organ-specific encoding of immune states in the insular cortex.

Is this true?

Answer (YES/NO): YES